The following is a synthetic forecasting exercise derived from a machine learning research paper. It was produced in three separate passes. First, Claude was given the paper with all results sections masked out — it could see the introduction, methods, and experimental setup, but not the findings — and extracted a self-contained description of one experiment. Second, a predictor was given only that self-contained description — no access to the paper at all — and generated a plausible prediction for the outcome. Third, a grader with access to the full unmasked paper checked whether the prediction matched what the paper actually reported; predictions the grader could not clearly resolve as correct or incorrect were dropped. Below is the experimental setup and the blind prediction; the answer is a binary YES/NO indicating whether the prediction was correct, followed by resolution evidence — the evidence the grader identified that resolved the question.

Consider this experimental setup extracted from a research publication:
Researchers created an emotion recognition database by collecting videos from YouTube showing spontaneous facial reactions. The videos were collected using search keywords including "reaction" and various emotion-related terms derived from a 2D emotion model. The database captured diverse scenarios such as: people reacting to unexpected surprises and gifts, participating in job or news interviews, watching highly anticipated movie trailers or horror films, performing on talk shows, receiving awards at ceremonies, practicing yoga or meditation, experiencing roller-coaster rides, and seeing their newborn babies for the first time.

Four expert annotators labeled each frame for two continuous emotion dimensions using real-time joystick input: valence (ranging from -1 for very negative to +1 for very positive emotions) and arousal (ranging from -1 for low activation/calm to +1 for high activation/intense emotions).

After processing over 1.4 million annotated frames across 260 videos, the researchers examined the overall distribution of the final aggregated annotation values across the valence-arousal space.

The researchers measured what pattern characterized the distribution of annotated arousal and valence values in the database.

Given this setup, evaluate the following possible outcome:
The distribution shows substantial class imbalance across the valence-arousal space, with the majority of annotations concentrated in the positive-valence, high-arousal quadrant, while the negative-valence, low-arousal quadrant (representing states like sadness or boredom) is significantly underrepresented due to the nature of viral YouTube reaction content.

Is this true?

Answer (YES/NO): YES